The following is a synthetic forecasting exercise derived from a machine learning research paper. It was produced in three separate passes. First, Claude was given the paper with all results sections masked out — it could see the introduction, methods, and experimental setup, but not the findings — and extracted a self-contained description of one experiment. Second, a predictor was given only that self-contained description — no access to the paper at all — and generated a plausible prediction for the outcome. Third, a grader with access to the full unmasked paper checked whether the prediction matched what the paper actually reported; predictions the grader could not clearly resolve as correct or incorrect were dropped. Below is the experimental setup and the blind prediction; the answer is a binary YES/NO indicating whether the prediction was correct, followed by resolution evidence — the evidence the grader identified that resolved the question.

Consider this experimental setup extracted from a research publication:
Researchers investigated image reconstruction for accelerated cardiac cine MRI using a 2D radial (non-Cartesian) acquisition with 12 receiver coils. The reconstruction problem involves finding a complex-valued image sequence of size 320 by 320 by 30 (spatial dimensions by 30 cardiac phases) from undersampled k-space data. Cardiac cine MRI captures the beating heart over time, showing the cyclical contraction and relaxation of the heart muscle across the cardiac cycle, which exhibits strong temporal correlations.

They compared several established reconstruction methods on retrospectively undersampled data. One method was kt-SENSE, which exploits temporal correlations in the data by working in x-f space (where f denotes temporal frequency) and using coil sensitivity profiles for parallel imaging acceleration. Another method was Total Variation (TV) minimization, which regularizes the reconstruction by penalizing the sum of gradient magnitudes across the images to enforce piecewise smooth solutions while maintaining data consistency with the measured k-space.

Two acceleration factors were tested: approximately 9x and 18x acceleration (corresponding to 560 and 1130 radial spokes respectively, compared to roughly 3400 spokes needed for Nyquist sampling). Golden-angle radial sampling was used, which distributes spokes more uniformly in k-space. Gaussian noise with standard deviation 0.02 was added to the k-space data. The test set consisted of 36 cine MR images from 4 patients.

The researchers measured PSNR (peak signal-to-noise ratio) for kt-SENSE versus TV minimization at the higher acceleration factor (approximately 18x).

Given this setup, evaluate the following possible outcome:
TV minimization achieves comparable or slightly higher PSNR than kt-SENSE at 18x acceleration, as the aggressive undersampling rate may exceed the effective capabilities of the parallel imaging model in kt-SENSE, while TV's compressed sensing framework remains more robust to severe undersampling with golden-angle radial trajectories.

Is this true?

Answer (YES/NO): NO